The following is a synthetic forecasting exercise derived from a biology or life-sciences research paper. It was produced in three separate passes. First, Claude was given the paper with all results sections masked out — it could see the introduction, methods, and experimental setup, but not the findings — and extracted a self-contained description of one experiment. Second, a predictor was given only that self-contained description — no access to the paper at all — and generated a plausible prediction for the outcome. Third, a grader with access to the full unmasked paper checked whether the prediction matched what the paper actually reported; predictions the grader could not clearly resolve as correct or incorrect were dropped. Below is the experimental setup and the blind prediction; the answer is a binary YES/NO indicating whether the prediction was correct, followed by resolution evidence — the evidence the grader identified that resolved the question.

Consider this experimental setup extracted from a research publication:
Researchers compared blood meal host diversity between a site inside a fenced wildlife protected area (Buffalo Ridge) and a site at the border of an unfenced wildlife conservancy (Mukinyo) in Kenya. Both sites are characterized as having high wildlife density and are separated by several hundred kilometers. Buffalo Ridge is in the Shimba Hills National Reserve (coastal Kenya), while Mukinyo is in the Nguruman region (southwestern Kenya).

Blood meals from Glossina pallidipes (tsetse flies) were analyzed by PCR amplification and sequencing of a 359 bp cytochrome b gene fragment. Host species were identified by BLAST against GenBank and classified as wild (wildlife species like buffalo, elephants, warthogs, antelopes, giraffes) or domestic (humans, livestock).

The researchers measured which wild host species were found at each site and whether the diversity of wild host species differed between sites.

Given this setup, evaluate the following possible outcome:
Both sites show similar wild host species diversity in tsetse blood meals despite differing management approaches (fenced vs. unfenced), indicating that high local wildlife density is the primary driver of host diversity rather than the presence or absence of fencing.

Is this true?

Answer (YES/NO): NO